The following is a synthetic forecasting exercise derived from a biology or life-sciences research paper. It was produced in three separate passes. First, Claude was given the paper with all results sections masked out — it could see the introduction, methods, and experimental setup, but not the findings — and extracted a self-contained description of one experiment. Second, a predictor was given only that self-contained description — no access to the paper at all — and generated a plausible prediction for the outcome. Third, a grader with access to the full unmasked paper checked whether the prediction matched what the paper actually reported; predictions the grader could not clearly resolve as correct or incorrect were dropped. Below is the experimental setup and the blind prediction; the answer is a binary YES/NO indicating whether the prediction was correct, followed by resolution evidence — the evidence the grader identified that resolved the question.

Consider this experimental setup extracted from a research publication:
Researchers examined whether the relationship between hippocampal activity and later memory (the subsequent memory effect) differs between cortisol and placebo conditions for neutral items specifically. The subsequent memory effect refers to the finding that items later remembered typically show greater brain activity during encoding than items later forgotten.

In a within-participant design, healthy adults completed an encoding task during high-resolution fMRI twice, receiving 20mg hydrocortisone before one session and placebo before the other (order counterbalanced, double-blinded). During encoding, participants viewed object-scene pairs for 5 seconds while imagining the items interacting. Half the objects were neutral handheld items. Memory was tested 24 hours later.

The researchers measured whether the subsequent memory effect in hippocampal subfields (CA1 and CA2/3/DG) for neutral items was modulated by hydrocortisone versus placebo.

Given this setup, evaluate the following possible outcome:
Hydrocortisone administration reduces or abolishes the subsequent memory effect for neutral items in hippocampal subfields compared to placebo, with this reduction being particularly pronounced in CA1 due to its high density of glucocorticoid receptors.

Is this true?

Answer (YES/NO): NO